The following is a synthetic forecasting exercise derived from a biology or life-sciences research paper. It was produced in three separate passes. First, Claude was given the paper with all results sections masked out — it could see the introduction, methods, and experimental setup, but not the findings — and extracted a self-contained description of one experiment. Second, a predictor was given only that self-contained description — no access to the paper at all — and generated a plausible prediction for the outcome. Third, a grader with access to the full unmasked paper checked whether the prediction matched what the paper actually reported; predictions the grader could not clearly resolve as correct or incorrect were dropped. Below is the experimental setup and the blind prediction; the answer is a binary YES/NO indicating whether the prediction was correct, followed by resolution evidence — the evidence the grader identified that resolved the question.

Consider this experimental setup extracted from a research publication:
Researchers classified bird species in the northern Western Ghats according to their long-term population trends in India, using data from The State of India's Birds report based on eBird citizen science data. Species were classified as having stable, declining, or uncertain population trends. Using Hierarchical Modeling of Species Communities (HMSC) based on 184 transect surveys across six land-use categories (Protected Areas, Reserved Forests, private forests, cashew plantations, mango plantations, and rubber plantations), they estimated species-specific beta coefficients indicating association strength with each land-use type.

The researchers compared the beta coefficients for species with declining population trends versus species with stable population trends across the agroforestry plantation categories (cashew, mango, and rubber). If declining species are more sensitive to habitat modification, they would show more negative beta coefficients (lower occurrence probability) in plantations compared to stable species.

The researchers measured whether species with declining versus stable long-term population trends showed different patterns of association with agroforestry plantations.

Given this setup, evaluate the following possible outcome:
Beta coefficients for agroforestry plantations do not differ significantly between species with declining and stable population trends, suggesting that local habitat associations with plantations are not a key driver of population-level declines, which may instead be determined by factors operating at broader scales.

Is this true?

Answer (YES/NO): NO